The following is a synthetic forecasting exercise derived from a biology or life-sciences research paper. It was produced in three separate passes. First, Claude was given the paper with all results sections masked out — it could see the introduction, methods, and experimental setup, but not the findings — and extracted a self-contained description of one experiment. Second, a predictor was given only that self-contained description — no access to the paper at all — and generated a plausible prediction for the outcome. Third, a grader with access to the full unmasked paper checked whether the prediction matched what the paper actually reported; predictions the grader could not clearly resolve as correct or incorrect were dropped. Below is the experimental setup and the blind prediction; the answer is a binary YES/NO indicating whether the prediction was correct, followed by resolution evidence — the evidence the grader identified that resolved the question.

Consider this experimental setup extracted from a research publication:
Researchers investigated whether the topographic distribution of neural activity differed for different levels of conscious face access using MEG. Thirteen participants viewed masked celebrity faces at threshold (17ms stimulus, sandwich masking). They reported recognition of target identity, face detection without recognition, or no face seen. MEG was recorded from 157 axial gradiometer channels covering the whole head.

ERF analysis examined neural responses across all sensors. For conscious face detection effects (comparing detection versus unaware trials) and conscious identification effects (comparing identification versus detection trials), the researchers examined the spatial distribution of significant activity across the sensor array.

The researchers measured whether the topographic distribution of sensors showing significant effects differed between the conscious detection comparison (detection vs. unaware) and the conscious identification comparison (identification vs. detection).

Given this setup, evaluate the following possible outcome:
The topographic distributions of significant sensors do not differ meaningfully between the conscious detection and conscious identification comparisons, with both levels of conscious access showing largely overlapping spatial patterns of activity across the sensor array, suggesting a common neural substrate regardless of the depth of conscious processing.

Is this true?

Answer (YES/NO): NO